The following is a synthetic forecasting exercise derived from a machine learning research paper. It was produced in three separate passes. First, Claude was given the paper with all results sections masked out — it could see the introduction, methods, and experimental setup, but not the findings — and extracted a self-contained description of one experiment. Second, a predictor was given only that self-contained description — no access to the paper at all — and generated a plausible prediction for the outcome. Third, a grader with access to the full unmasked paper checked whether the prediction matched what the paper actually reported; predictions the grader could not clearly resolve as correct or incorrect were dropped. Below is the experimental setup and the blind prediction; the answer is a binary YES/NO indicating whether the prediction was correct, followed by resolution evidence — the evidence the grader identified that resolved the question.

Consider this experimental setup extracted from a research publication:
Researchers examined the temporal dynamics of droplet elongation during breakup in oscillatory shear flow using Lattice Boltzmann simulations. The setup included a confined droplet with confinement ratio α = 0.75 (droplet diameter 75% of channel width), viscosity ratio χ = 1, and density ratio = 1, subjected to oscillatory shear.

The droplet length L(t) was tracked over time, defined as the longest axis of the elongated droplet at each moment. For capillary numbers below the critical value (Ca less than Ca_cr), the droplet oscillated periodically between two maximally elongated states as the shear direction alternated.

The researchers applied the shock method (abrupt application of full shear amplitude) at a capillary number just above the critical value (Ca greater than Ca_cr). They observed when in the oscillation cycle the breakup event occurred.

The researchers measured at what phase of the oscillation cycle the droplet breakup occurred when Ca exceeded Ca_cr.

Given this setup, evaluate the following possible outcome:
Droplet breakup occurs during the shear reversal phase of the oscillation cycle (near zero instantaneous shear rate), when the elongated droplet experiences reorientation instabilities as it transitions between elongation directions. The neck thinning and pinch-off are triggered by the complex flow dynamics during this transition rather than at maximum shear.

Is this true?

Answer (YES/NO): NO